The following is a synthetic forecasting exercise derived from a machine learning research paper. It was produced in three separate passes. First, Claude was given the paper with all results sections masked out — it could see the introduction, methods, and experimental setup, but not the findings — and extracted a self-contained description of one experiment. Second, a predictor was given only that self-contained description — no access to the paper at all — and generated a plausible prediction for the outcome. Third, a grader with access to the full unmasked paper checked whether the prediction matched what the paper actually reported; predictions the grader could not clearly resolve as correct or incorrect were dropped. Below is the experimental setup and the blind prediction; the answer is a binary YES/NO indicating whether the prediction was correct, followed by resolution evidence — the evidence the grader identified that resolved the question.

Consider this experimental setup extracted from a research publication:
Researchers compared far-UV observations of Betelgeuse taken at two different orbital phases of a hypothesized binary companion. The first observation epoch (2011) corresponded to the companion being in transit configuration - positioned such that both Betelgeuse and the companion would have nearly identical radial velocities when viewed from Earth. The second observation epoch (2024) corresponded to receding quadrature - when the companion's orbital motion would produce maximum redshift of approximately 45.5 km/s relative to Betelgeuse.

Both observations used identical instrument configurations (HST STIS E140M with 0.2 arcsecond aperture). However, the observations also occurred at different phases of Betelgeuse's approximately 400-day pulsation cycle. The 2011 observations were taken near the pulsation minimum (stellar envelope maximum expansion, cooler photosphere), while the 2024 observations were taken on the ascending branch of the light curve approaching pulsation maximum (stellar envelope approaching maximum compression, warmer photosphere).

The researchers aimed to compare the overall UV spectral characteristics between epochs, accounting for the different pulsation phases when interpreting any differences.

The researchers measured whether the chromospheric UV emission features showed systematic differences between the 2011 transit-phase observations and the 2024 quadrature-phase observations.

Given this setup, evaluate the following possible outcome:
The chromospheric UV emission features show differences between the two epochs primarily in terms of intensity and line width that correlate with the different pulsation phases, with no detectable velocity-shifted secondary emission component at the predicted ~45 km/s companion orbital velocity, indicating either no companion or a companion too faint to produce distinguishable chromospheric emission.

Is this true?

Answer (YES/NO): NO